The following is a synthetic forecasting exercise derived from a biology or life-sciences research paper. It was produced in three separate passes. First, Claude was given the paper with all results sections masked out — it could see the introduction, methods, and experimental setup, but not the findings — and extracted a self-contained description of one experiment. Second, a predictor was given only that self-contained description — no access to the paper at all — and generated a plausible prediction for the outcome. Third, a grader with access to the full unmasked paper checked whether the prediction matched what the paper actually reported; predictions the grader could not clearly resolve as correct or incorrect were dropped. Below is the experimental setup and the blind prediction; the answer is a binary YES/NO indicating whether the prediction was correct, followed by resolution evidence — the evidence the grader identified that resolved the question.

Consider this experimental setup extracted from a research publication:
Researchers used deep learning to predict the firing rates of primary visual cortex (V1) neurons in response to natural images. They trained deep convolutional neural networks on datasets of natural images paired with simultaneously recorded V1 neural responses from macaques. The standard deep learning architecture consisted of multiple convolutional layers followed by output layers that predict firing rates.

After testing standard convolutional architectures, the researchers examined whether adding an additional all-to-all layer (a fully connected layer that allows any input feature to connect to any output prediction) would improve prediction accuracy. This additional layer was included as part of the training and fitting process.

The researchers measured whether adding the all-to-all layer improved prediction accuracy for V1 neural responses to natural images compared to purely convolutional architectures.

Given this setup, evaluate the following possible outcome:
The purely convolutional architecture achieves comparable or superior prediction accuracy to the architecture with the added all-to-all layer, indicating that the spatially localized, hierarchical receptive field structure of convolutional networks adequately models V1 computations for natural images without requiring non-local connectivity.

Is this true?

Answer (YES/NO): NO